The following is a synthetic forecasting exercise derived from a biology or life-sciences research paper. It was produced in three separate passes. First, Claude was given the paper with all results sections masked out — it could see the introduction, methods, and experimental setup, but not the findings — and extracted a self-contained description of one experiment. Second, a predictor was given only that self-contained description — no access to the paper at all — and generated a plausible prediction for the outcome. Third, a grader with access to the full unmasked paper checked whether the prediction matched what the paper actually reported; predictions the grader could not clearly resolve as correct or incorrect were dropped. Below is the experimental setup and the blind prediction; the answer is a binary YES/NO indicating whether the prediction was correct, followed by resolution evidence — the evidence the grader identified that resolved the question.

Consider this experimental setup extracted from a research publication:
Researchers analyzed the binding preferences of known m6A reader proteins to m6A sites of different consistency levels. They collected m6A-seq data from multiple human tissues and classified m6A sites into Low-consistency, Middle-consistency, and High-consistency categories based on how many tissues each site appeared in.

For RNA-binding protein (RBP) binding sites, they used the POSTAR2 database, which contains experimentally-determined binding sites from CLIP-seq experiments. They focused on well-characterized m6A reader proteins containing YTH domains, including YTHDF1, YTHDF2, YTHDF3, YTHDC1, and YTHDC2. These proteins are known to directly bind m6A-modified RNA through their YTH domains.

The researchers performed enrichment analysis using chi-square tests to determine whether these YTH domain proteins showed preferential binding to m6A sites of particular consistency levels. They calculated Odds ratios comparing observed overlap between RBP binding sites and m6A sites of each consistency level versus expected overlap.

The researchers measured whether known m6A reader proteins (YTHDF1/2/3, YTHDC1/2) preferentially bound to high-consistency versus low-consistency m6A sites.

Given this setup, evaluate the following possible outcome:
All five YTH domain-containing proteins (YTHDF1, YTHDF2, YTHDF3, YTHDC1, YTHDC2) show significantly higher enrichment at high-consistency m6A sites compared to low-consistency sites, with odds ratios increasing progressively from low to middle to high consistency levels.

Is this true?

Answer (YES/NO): NO